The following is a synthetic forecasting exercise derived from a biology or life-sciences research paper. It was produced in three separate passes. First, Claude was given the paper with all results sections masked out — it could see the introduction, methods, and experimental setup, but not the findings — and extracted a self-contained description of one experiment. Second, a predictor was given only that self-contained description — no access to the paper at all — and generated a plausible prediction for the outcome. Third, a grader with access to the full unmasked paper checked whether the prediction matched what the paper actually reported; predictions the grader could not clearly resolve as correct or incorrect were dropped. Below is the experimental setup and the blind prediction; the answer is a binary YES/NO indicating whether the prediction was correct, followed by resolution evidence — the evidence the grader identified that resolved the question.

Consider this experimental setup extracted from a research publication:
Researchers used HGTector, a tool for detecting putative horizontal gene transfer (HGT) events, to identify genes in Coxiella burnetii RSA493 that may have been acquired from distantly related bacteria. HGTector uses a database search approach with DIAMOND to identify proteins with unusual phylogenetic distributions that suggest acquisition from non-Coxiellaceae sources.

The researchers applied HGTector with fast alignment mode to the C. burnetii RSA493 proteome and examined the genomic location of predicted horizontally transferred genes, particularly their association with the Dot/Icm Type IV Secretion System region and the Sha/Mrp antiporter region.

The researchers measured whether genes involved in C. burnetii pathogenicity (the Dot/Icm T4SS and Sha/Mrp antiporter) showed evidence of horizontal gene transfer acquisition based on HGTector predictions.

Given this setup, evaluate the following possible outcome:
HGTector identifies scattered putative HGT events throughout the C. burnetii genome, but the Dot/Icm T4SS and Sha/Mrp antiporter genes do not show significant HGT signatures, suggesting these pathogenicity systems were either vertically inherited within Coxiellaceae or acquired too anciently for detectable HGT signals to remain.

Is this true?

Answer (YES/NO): NO